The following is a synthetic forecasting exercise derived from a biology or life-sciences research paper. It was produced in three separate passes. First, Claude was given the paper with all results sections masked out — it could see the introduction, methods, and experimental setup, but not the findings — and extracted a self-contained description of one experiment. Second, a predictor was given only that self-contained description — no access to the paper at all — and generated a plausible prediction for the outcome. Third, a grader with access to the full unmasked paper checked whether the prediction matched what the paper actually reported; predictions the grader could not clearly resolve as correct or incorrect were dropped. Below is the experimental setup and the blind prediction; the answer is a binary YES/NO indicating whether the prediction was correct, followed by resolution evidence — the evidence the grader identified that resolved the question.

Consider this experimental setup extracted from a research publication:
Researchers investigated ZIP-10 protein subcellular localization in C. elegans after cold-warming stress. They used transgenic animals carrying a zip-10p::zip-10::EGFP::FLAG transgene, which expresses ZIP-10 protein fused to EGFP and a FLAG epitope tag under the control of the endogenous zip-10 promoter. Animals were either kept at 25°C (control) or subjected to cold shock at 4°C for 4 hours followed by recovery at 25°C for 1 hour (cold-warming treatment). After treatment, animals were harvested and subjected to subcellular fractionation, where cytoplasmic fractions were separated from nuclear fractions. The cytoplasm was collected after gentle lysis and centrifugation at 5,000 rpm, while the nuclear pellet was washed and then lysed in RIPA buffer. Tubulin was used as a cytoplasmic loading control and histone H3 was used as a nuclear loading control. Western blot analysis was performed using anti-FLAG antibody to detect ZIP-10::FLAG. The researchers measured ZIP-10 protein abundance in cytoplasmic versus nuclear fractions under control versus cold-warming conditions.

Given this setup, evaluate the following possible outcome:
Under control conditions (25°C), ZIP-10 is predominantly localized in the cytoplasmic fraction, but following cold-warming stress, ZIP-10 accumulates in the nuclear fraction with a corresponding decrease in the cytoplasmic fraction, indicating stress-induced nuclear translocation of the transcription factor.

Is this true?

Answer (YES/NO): NO